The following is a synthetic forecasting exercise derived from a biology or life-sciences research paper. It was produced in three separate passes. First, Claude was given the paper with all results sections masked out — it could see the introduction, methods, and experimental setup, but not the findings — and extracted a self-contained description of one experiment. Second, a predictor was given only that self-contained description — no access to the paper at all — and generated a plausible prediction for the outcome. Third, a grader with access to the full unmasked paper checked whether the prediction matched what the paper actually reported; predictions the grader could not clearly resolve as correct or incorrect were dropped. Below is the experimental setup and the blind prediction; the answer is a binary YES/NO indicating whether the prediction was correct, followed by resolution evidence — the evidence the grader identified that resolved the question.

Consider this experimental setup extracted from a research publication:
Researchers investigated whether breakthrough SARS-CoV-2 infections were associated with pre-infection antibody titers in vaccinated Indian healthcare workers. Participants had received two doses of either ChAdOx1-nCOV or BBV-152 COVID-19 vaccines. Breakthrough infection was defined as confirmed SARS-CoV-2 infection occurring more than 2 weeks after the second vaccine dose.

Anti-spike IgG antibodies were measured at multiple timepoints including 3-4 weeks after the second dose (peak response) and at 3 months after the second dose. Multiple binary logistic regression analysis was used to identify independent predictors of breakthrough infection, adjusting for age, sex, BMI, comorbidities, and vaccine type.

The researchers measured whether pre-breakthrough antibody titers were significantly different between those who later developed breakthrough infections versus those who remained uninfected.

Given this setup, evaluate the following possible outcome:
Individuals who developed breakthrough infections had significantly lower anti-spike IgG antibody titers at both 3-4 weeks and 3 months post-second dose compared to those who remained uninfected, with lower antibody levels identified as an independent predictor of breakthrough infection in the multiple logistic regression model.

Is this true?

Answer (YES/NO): NO